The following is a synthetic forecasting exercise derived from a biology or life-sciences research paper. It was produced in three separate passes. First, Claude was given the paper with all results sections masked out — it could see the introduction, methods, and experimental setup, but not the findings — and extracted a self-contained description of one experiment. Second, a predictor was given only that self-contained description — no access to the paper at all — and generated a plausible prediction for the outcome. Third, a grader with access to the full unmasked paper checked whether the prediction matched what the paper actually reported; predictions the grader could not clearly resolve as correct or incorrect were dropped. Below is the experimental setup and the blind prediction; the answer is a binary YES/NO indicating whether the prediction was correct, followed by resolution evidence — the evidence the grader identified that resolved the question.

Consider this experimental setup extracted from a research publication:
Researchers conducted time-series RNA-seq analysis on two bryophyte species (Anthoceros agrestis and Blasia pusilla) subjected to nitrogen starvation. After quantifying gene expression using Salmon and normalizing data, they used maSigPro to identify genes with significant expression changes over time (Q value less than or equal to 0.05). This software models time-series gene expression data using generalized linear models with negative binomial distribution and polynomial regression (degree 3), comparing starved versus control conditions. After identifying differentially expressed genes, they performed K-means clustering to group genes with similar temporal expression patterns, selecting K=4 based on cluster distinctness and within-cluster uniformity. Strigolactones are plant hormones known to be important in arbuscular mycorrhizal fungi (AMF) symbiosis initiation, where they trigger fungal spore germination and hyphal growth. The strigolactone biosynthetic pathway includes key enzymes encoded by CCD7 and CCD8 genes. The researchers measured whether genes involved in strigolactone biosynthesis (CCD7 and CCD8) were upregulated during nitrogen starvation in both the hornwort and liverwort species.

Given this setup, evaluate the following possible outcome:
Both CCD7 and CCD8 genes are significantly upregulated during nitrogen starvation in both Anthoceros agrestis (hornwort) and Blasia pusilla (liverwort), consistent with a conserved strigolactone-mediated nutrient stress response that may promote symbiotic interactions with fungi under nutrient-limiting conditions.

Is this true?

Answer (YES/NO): NO